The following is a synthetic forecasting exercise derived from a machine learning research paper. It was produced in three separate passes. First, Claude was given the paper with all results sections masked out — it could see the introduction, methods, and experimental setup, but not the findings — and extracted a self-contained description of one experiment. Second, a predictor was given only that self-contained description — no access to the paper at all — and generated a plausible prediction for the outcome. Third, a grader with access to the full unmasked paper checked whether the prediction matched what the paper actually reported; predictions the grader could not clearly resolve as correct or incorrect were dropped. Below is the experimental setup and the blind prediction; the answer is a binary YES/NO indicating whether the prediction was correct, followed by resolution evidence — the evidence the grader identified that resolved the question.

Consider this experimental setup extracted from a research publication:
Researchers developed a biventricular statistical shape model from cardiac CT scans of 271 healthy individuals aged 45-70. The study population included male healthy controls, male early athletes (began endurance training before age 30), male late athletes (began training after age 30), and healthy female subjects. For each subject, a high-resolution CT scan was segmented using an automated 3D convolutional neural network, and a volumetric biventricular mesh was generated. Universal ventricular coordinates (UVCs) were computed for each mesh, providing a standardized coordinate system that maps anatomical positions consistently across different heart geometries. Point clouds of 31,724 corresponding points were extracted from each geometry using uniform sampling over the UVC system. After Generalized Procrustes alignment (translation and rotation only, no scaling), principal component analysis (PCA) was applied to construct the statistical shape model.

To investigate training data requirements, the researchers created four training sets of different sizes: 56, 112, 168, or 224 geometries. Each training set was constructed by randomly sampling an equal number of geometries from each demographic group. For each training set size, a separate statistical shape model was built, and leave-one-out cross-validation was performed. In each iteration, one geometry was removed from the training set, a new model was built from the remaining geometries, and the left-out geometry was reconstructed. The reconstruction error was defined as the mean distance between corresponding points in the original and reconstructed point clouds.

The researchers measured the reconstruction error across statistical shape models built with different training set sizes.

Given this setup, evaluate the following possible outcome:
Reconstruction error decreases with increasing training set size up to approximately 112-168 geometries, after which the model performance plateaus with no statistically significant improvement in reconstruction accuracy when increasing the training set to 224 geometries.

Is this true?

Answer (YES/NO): NO